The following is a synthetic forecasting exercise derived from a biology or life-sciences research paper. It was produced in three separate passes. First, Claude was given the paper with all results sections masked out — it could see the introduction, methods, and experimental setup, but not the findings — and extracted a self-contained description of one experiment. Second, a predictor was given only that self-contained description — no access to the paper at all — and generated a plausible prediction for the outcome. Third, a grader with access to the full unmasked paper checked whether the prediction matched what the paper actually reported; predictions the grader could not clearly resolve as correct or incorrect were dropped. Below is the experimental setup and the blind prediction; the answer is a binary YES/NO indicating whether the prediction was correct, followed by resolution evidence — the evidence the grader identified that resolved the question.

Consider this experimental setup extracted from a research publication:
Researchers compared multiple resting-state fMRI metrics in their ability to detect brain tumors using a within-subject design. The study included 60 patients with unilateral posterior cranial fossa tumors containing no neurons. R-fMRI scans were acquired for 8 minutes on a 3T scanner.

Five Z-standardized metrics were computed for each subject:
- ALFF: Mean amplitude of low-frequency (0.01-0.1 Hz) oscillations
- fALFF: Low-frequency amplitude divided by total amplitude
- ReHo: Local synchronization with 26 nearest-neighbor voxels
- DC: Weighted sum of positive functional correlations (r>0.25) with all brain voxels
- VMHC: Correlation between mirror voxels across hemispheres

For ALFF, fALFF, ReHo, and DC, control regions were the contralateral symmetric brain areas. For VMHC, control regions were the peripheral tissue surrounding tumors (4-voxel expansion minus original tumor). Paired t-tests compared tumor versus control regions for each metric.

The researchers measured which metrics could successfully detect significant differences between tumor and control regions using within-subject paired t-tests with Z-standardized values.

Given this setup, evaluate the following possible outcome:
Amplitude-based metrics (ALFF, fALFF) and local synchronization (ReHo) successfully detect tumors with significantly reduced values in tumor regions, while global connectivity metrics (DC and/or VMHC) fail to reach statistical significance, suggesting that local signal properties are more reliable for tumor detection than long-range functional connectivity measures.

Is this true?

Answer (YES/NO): NO